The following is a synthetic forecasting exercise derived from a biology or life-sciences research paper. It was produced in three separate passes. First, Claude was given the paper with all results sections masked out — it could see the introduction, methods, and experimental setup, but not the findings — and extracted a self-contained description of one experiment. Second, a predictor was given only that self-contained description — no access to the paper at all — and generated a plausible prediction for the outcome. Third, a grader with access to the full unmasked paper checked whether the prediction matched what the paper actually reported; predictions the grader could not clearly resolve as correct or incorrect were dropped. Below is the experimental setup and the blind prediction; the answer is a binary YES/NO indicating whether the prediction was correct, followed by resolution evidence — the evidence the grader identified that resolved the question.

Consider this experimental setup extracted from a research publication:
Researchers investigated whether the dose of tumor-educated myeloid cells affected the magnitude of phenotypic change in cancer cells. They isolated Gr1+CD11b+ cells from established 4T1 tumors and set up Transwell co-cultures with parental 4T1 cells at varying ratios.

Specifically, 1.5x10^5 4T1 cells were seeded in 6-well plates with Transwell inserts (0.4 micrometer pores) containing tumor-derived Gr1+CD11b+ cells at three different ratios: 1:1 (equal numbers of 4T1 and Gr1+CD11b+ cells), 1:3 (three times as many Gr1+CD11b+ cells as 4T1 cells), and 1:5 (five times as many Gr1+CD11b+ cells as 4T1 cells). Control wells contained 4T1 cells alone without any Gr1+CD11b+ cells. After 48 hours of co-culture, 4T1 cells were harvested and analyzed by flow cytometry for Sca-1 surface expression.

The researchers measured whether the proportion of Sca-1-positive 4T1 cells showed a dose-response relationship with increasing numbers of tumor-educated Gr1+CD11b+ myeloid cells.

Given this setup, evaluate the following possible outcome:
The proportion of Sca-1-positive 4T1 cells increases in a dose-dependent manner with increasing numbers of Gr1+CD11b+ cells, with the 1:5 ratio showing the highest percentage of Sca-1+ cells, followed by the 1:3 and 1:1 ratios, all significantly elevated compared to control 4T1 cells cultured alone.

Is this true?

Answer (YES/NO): NO